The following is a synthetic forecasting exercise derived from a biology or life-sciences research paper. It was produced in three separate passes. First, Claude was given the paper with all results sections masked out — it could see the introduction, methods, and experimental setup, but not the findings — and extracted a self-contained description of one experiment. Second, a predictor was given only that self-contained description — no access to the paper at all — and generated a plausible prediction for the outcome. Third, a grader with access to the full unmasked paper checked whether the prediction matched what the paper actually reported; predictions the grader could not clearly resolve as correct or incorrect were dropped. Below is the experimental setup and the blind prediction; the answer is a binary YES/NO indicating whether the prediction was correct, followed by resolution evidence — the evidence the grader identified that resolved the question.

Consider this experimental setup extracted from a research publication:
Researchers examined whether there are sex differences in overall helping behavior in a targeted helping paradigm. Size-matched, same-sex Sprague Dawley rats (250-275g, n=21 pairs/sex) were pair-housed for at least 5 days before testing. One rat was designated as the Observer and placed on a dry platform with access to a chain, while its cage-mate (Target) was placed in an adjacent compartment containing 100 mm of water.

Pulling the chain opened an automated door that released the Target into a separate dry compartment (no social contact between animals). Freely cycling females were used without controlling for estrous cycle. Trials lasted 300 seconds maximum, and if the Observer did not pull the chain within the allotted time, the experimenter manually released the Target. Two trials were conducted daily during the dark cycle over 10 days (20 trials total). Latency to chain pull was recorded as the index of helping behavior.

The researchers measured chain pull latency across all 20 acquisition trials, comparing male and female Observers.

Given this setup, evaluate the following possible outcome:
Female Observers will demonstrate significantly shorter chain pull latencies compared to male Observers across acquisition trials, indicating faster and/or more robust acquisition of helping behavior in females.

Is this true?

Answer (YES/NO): NO